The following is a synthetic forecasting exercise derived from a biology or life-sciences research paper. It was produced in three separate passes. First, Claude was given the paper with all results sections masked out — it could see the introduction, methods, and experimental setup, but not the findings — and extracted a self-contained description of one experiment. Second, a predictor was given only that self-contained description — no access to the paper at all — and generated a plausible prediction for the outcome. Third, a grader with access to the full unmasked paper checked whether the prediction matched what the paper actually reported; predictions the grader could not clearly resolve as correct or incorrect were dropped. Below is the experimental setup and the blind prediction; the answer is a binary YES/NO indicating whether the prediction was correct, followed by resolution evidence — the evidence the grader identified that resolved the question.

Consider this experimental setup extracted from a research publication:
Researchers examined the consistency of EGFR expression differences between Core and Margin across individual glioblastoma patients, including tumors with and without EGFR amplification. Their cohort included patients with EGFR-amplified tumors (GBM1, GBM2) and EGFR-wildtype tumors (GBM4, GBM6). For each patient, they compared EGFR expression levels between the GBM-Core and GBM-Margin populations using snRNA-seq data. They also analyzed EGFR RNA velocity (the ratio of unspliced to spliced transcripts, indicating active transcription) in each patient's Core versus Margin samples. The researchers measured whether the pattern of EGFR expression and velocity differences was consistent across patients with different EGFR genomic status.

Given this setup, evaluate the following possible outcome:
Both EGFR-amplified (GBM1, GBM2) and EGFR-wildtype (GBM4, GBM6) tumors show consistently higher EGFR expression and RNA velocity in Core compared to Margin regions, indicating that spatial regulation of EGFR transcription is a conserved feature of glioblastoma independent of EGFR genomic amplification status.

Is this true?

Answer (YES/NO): NO